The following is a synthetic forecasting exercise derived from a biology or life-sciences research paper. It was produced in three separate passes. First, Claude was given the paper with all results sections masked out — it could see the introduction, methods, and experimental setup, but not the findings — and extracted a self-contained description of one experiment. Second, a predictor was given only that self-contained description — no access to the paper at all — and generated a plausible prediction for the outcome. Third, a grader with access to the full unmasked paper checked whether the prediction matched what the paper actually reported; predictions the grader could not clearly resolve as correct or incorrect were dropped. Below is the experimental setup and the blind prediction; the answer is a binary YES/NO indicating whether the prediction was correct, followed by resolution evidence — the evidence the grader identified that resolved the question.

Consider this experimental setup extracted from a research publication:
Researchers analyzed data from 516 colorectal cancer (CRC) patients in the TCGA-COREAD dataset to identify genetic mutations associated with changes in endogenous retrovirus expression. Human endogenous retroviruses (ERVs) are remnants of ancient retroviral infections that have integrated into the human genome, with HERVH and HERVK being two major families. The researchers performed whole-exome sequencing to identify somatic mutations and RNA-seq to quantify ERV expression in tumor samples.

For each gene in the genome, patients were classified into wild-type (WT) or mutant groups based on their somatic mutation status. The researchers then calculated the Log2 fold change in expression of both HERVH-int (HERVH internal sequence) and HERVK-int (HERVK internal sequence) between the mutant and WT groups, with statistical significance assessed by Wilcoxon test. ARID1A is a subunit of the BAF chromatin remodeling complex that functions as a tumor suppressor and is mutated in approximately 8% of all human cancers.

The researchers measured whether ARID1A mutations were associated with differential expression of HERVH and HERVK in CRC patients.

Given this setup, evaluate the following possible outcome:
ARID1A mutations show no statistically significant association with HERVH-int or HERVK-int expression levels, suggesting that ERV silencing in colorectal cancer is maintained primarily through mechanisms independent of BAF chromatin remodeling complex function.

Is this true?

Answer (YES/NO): NO